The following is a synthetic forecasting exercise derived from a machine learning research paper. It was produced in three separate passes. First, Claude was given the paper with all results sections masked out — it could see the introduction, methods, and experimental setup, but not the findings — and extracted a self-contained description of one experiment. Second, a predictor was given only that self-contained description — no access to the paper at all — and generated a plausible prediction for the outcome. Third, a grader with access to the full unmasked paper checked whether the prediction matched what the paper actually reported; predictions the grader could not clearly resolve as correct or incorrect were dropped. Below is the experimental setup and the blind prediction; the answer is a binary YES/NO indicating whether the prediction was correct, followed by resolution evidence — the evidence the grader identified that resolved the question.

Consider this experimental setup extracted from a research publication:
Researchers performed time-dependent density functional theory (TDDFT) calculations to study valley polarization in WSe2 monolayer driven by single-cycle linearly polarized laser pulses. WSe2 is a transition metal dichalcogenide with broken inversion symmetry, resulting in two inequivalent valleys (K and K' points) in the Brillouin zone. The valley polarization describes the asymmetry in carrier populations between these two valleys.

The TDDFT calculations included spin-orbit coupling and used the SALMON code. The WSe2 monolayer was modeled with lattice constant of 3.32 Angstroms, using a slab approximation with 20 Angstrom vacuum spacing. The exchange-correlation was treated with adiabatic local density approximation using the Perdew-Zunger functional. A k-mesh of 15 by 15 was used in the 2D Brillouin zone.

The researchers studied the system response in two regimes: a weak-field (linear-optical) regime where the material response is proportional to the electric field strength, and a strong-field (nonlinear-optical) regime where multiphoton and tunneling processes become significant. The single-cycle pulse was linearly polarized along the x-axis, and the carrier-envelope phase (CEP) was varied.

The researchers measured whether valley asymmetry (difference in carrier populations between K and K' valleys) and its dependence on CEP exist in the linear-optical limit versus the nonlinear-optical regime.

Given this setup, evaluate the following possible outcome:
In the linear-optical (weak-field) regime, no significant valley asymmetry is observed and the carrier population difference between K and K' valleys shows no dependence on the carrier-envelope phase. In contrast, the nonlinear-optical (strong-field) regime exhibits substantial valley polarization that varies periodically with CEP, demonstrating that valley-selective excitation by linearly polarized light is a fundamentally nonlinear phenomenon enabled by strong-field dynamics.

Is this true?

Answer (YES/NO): YES